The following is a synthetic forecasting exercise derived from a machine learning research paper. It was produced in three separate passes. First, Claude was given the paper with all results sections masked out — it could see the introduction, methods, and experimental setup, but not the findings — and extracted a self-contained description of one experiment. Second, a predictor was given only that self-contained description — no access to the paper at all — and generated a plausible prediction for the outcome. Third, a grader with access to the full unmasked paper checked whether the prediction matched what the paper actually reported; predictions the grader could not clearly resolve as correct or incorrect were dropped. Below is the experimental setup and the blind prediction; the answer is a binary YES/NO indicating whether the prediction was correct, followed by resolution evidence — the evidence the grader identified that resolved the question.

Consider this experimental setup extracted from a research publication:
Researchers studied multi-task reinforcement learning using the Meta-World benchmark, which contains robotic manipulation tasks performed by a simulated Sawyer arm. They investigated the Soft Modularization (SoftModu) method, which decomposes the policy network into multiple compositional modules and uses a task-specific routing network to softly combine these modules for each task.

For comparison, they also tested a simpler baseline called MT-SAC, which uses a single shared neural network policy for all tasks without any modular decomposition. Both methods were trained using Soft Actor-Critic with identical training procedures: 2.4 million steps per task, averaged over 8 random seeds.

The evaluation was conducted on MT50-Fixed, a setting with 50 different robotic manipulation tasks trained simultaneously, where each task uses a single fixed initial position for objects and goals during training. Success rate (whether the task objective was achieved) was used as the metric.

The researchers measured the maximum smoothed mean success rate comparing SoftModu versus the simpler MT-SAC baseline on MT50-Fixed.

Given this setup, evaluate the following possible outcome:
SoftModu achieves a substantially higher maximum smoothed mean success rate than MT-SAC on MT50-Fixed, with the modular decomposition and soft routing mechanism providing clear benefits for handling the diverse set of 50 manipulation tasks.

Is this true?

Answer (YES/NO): NO